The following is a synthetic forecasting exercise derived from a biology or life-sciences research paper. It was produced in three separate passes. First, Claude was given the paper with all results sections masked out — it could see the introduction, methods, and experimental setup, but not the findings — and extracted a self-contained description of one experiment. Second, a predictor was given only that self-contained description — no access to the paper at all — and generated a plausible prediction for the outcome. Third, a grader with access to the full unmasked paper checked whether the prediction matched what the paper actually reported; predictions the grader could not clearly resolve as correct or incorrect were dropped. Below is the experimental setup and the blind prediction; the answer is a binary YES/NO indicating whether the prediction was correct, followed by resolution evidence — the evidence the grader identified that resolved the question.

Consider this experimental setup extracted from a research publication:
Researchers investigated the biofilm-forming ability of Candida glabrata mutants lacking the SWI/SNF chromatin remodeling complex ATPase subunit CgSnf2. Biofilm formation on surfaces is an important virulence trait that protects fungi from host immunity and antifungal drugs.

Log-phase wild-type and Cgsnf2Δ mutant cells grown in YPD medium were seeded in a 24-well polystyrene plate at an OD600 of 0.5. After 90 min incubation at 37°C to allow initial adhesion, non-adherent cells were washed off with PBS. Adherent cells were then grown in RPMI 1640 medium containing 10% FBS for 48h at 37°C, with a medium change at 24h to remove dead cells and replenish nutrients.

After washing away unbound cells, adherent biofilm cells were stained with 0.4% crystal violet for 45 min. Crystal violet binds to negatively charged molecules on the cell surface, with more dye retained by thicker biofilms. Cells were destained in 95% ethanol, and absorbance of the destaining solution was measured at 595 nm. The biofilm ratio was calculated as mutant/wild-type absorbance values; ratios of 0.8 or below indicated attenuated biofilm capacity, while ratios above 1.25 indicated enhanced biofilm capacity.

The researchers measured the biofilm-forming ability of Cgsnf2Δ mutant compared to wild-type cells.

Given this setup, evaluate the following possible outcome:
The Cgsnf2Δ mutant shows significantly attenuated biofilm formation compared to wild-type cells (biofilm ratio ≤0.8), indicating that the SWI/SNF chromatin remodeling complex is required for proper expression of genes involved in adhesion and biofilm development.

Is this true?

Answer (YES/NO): YES